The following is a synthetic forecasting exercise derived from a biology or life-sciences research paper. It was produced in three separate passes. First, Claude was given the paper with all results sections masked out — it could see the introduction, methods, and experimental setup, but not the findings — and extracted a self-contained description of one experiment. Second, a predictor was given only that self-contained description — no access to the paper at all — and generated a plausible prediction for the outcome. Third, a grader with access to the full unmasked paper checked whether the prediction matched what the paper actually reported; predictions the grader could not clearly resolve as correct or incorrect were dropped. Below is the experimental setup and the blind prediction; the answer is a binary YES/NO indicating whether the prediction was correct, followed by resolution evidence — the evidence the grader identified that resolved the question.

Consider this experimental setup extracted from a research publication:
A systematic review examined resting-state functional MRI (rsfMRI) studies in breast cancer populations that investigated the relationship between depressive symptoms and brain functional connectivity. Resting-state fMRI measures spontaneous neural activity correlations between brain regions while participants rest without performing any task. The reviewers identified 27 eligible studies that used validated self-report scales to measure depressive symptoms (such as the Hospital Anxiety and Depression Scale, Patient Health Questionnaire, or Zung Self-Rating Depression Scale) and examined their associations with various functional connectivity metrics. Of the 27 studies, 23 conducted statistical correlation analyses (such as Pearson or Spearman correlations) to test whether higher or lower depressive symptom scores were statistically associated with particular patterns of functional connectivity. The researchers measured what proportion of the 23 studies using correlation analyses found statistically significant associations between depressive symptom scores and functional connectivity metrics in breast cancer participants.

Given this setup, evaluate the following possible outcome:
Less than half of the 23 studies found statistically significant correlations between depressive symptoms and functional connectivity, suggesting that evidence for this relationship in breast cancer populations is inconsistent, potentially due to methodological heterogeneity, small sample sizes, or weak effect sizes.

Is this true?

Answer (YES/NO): YES